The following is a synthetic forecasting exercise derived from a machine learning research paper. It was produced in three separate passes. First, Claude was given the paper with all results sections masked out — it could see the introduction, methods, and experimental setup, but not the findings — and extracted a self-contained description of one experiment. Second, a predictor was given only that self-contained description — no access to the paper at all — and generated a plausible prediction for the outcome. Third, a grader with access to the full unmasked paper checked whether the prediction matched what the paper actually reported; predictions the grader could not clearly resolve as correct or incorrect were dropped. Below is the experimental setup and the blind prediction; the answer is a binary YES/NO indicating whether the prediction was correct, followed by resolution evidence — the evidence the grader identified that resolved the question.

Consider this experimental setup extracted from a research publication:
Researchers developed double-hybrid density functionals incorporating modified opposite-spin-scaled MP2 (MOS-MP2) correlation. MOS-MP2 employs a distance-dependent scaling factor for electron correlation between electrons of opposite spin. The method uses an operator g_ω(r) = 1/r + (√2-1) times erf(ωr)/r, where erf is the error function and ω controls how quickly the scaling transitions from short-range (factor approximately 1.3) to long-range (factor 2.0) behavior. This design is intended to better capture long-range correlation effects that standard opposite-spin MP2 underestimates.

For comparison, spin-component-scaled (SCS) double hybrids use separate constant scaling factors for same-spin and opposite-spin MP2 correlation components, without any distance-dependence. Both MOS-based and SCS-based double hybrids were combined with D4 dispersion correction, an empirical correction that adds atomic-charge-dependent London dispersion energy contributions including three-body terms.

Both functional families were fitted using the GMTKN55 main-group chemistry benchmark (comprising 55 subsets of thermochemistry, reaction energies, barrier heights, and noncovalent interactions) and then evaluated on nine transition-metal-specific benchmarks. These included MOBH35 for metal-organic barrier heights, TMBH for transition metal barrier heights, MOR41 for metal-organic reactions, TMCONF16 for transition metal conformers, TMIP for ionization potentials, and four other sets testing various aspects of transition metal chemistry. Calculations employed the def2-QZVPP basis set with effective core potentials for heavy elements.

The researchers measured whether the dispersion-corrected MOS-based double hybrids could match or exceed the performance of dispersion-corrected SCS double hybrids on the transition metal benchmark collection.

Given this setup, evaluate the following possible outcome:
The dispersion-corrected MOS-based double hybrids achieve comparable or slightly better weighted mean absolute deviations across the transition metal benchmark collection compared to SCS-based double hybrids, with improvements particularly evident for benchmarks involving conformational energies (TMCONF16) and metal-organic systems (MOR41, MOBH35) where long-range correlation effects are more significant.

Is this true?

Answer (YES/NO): NO